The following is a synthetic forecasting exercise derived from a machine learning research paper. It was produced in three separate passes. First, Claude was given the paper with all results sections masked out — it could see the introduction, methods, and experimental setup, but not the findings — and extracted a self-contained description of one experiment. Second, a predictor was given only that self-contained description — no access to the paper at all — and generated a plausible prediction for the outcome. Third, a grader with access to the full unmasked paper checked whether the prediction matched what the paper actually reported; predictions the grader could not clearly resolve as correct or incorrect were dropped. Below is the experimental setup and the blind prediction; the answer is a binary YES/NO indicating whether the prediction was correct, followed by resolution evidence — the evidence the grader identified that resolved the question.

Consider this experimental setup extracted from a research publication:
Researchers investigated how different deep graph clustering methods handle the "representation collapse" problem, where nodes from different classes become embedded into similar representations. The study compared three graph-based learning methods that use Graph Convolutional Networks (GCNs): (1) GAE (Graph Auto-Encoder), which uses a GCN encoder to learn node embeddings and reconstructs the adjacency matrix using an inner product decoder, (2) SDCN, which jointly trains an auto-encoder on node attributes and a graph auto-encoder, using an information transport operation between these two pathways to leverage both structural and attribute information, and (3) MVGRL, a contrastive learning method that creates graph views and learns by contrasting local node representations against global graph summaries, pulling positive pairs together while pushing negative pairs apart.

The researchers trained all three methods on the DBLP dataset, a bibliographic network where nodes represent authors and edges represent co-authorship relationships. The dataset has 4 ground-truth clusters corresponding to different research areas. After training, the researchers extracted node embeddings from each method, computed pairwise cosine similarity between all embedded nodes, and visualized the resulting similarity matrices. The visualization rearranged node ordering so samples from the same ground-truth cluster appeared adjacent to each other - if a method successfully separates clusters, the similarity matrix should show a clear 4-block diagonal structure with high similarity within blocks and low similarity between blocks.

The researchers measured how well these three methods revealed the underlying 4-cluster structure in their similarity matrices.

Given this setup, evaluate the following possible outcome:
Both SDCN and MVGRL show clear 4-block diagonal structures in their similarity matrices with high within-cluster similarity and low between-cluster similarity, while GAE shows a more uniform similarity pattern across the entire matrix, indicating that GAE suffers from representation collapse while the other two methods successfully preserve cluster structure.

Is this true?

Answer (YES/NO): NO